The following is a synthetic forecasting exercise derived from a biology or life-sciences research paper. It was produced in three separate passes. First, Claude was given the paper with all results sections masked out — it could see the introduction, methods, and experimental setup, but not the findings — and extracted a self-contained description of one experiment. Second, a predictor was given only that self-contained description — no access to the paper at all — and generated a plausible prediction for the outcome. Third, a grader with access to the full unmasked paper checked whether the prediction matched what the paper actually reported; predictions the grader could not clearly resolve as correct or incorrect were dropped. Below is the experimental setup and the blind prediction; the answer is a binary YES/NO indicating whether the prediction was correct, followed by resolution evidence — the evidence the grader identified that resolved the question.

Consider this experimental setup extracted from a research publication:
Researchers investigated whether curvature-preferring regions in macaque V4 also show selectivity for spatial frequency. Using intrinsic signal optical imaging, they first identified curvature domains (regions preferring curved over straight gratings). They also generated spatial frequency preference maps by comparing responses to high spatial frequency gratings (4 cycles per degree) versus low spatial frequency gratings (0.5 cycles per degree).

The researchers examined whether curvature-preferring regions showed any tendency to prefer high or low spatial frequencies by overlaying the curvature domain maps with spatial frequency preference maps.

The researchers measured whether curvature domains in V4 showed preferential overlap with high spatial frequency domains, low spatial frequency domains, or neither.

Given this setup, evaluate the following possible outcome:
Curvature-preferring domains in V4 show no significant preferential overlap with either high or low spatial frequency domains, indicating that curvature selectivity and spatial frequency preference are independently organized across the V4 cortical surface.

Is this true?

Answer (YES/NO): YES